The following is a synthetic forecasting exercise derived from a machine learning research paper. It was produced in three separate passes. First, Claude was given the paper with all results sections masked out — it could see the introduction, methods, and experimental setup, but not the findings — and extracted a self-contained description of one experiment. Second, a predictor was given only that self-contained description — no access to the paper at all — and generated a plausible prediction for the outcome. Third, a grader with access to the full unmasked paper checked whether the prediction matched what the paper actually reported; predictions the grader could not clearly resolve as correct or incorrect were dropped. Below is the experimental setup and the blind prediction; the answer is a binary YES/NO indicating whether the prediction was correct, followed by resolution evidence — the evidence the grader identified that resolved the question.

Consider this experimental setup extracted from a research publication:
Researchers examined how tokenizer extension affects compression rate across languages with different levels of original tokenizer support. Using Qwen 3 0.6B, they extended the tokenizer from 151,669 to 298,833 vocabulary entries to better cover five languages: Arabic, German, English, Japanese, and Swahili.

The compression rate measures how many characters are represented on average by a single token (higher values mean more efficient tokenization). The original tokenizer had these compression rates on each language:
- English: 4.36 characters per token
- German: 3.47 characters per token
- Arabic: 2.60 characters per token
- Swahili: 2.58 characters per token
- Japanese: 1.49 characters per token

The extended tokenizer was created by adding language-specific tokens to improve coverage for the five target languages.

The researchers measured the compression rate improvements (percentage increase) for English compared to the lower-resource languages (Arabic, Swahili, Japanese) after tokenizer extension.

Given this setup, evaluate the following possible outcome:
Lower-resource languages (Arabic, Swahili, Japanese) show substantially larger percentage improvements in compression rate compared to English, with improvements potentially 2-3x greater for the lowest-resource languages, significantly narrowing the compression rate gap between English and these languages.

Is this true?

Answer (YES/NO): NO